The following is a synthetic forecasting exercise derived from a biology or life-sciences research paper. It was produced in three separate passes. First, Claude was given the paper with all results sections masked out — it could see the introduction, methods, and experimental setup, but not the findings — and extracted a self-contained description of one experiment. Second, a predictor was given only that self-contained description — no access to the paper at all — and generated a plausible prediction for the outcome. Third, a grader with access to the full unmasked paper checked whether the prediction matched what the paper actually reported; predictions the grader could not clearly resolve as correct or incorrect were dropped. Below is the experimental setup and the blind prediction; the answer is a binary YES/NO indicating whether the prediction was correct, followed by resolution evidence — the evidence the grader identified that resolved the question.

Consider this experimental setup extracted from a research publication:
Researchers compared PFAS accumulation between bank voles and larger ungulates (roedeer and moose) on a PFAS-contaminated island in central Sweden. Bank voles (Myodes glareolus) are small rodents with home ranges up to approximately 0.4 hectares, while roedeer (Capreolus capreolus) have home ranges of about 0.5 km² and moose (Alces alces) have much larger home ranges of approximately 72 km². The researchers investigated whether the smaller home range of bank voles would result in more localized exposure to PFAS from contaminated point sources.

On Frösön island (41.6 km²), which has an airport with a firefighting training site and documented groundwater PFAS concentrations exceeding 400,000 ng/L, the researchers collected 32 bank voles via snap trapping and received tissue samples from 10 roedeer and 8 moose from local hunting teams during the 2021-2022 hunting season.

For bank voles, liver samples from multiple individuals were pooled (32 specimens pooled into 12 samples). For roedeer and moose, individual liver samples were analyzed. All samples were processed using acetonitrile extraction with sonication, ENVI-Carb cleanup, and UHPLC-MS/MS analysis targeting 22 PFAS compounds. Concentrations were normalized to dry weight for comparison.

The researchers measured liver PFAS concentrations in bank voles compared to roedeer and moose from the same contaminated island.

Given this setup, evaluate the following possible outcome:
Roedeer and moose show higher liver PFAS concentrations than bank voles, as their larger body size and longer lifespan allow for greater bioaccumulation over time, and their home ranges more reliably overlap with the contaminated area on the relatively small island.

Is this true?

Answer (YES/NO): NO